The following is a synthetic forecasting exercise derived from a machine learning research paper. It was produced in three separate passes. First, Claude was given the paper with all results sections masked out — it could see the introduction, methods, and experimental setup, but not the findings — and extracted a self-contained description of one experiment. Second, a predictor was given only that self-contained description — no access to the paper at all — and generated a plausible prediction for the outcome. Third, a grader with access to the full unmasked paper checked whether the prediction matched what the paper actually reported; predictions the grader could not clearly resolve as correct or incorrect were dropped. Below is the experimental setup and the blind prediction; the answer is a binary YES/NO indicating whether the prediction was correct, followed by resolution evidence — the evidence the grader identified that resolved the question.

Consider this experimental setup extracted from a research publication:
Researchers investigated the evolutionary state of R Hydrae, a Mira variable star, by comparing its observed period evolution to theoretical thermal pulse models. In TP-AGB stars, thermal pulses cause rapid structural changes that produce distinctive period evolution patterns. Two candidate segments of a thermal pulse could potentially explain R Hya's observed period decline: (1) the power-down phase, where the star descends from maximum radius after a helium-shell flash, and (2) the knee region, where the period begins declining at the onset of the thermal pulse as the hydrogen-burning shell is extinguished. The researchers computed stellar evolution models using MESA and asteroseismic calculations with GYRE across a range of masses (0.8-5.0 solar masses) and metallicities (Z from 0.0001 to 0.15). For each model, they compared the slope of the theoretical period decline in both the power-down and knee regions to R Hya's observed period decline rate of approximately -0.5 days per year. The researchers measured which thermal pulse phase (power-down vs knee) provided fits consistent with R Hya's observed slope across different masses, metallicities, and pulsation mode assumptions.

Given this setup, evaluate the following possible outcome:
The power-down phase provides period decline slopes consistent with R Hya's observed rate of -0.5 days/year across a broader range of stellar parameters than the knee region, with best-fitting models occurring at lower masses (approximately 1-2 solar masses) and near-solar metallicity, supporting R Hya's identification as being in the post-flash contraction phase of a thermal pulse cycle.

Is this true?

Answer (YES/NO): NO